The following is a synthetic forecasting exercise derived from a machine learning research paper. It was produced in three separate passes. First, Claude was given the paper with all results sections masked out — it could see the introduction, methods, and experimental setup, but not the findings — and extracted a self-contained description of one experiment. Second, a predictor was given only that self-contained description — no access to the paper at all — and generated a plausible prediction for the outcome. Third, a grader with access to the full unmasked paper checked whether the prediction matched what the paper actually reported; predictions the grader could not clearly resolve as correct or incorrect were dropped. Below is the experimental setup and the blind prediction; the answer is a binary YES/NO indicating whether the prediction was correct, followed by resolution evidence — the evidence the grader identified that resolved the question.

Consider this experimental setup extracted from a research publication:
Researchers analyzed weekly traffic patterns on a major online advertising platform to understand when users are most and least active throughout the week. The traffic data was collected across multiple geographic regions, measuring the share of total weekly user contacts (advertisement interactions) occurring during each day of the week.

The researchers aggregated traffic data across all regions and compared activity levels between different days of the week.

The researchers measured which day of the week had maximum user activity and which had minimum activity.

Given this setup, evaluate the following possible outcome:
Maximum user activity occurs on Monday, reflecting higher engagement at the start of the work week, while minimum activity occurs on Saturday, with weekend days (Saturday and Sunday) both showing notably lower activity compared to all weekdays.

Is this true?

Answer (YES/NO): NO